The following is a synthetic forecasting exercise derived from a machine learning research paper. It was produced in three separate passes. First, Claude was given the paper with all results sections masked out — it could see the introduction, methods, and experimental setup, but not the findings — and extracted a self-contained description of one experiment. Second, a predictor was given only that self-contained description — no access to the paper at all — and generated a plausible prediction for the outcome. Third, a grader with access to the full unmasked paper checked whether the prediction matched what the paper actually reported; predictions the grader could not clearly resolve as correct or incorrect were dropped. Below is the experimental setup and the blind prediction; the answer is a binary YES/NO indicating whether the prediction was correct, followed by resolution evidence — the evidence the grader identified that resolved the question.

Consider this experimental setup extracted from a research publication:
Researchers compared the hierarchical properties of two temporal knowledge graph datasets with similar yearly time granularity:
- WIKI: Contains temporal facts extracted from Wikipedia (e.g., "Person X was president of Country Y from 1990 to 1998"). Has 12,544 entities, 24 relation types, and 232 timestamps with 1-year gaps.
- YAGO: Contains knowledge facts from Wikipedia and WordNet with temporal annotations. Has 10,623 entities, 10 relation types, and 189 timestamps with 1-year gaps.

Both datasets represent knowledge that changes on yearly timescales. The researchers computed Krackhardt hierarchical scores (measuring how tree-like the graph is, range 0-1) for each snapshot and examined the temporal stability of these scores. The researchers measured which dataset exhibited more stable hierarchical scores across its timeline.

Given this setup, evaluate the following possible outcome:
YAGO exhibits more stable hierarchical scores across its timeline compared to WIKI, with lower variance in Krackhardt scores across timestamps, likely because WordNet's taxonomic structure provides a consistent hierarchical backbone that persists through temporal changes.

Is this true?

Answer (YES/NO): NO